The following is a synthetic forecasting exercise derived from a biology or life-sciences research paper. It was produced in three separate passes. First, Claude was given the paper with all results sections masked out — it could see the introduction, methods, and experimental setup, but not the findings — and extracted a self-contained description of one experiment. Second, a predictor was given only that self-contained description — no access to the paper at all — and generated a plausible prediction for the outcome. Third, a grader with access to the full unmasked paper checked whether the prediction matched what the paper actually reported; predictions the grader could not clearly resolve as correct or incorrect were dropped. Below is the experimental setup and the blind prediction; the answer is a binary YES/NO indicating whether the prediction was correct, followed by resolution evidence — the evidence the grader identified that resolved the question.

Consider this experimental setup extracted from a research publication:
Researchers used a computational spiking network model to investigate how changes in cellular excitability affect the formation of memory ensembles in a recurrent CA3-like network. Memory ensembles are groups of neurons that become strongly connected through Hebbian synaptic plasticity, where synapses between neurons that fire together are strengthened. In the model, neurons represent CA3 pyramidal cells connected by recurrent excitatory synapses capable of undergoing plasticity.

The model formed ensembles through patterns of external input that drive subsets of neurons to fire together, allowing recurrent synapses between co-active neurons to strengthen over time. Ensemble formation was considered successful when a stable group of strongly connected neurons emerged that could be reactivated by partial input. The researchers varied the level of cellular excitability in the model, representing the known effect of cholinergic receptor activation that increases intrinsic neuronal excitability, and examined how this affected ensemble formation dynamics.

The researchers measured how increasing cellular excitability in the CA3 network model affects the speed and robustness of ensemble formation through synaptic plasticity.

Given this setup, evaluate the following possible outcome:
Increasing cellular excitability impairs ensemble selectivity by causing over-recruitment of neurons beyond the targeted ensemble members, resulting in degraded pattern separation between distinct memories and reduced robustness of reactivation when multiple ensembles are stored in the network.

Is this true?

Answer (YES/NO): NO